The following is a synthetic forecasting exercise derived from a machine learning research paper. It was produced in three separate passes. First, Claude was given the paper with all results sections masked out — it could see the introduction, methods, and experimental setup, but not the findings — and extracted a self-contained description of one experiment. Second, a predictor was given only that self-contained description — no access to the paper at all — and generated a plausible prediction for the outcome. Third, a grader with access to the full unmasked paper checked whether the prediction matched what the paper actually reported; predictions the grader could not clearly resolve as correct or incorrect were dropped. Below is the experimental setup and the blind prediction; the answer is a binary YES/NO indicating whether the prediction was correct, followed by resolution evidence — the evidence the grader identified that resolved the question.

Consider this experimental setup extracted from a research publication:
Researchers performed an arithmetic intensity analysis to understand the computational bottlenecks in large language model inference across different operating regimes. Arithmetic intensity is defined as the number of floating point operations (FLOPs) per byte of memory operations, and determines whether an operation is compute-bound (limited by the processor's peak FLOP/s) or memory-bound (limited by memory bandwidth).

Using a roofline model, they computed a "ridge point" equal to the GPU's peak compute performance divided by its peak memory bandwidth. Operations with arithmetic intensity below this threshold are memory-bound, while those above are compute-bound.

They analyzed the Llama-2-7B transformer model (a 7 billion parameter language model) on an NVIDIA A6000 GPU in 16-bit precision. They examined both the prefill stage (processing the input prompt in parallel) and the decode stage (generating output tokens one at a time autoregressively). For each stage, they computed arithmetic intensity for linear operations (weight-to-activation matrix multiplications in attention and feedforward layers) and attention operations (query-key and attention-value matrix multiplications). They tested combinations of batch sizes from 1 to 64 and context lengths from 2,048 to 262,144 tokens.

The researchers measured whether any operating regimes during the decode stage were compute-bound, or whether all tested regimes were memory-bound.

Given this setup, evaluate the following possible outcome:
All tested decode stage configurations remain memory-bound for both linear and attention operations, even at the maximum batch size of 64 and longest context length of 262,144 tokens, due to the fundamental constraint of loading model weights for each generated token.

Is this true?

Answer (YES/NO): YES